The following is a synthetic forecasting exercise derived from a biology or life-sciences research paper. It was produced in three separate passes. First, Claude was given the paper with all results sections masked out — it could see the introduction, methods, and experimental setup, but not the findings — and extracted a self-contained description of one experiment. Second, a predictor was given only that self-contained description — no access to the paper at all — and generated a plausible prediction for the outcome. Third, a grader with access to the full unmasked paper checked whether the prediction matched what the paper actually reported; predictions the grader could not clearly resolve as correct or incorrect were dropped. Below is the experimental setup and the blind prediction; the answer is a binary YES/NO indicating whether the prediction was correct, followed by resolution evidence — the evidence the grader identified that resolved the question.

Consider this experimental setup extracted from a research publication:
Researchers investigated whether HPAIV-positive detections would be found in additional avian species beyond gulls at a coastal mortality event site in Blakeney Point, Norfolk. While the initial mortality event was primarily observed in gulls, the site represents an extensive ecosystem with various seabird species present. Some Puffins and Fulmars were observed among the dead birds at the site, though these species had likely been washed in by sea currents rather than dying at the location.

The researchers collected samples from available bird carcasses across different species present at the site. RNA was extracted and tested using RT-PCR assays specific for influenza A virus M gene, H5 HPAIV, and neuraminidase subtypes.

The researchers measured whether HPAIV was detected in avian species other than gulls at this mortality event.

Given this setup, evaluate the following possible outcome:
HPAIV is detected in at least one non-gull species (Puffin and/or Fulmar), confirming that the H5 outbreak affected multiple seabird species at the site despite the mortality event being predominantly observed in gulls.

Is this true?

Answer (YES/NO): YES